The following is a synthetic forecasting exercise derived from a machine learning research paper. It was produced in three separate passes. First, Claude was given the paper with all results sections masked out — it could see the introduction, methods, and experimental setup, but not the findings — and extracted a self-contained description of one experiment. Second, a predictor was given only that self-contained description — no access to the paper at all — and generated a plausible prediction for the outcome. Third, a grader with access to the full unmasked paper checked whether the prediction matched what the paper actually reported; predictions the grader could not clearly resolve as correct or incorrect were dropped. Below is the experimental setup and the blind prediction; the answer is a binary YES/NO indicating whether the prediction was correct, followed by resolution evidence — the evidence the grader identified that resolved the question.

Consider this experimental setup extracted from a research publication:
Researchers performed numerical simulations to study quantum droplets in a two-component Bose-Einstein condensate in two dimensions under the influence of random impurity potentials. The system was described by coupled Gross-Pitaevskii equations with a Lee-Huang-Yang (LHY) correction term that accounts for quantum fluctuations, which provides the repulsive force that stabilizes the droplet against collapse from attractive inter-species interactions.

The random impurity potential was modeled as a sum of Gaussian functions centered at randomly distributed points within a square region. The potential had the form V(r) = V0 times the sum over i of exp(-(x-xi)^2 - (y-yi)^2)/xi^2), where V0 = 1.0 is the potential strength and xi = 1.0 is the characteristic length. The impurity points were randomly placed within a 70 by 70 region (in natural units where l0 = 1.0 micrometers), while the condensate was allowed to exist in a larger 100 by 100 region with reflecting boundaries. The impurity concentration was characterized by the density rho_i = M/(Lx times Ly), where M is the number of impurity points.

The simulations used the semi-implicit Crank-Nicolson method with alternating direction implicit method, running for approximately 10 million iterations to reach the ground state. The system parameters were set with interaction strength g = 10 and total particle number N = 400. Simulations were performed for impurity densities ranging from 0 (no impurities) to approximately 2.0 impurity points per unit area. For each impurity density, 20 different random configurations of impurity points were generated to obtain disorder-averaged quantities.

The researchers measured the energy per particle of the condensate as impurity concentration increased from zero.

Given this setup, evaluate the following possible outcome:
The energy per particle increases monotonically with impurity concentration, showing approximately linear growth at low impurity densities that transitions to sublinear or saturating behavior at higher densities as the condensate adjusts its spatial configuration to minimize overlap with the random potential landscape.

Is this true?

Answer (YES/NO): NO